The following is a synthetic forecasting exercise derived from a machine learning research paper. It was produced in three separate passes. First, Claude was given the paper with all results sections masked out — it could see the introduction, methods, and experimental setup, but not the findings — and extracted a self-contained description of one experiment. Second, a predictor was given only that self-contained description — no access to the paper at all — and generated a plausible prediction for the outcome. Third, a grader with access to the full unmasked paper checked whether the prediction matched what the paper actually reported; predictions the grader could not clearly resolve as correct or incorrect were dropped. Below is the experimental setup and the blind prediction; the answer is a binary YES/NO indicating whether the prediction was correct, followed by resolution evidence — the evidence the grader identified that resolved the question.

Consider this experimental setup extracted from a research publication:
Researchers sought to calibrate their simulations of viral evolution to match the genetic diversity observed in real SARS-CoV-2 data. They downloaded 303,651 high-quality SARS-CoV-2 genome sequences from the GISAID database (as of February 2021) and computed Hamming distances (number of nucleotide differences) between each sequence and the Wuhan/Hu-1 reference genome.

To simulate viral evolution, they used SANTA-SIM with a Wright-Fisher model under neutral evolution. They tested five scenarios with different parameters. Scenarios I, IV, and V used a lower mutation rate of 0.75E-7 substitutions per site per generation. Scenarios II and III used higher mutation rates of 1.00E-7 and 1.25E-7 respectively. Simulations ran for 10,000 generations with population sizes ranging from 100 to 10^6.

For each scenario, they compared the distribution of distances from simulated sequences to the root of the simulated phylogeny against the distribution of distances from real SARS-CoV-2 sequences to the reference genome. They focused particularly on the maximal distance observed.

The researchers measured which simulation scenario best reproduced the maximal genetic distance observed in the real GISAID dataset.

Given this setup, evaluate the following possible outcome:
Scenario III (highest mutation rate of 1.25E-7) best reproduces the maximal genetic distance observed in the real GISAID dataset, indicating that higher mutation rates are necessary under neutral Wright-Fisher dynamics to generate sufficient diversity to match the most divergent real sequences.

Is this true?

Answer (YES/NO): NO